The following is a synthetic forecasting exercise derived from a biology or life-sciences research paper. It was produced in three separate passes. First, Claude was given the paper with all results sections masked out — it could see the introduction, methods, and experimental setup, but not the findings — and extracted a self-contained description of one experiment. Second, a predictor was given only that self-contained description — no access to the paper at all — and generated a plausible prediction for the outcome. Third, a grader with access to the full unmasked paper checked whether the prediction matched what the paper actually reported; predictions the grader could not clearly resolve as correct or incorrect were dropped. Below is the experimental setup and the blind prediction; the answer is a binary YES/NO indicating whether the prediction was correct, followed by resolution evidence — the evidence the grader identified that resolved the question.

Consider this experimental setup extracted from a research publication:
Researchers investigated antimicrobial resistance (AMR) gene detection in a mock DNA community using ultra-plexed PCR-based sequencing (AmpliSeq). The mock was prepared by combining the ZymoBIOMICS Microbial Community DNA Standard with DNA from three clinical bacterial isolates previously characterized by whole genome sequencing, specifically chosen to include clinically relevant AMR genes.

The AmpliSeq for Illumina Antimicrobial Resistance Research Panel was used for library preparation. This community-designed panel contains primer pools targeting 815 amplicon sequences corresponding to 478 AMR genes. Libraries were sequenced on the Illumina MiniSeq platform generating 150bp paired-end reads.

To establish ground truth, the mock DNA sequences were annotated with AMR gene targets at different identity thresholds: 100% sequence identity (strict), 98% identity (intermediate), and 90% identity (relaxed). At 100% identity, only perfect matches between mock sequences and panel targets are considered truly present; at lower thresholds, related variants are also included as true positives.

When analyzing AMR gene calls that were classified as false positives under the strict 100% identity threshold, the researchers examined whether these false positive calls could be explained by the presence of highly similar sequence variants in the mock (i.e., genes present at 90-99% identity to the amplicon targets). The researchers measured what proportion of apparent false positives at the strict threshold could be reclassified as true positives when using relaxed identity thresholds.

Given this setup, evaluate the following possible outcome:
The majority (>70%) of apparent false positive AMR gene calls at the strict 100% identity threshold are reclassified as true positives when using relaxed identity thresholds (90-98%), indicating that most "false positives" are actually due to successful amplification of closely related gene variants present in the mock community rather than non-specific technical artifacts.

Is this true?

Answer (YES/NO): YES